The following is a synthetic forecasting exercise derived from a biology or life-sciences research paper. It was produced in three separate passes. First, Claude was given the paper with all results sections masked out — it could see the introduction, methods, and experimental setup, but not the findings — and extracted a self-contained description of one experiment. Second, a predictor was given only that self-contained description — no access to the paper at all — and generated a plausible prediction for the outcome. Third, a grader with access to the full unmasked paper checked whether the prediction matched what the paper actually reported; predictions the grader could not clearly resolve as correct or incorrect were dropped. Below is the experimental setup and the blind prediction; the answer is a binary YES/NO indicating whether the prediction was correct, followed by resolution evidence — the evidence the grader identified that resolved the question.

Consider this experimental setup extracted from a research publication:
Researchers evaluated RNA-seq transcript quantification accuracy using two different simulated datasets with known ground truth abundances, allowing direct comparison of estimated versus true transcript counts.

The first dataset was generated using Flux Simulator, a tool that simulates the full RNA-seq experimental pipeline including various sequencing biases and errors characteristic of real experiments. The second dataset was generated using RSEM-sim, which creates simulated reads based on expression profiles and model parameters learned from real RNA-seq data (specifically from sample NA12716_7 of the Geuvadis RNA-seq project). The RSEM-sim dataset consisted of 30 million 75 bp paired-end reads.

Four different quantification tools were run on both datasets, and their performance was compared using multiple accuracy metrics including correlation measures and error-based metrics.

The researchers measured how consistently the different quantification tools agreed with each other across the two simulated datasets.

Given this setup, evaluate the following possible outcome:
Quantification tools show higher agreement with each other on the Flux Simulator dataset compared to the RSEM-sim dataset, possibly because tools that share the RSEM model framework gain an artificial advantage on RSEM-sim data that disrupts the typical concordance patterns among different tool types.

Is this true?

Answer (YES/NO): NO